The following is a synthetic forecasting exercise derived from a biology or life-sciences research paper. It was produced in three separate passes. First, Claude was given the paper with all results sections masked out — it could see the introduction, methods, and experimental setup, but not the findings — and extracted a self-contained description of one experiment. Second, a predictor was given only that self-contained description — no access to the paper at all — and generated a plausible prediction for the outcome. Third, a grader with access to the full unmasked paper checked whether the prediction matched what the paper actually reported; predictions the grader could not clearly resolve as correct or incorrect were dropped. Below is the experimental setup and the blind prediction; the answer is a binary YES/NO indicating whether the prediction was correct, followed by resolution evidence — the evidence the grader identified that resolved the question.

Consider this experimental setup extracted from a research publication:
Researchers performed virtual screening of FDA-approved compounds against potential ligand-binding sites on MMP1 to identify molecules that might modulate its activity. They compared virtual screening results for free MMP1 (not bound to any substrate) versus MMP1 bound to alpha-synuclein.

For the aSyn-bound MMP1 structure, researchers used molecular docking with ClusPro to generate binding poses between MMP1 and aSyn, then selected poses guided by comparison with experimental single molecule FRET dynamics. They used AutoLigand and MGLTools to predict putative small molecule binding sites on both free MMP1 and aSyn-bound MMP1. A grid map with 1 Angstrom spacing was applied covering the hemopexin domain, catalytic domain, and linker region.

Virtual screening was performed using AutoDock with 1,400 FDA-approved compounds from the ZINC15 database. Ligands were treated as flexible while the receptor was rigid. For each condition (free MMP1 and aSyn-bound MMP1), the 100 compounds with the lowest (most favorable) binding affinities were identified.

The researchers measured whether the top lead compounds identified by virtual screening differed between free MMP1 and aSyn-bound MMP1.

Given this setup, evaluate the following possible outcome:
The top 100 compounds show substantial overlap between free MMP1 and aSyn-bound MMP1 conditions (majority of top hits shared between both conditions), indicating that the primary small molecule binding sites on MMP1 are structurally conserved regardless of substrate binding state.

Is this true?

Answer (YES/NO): NO